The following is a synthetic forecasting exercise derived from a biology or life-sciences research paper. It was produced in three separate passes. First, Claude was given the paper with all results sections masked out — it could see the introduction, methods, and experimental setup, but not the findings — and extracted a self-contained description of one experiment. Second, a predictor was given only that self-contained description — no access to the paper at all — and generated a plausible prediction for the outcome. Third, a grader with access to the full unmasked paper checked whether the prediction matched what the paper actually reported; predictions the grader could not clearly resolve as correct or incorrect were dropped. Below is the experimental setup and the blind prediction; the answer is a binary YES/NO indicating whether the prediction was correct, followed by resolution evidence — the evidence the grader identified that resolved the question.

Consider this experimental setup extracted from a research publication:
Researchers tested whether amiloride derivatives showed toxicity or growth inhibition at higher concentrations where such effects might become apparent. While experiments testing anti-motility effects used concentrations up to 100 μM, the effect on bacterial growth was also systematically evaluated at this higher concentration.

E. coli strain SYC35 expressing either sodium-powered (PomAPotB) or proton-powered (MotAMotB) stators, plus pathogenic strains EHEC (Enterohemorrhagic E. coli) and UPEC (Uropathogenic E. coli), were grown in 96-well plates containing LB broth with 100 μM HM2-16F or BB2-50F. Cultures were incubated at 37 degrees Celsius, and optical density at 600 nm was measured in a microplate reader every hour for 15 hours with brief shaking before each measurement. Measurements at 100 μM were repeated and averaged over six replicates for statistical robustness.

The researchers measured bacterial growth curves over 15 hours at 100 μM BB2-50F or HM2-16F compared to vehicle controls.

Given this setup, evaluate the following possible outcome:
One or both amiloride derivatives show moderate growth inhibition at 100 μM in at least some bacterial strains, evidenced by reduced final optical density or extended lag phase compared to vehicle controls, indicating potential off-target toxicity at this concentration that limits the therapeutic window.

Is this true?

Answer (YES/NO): NO